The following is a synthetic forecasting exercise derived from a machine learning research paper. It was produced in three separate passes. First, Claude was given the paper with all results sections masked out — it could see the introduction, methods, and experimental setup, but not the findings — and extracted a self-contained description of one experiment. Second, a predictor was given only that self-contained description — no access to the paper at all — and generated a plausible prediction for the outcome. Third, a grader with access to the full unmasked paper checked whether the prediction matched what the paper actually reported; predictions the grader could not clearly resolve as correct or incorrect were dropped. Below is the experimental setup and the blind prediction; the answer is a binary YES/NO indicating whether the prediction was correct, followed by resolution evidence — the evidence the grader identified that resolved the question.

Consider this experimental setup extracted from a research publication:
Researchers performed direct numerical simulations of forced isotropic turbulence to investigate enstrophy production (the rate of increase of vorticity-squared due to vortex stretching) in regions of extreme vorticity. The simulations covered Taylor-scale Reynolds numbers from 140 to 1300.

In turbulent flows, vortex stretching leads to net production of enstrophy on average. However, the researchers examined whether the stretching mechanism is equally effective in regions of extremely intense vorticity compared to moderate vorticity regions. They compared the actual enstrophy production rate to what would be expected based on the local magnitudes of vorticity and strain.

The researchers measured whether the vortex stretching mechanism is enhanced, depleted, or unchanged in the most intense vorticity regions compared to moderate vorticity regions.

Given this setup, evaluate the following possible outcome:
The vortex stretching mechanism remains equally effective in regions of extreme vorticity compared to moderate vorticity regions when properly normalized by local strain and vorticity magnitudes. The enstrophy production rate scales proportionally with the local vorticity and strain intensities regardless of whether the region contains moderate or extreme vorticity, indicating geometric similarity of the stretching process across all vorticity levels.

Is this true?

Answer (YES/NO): NO